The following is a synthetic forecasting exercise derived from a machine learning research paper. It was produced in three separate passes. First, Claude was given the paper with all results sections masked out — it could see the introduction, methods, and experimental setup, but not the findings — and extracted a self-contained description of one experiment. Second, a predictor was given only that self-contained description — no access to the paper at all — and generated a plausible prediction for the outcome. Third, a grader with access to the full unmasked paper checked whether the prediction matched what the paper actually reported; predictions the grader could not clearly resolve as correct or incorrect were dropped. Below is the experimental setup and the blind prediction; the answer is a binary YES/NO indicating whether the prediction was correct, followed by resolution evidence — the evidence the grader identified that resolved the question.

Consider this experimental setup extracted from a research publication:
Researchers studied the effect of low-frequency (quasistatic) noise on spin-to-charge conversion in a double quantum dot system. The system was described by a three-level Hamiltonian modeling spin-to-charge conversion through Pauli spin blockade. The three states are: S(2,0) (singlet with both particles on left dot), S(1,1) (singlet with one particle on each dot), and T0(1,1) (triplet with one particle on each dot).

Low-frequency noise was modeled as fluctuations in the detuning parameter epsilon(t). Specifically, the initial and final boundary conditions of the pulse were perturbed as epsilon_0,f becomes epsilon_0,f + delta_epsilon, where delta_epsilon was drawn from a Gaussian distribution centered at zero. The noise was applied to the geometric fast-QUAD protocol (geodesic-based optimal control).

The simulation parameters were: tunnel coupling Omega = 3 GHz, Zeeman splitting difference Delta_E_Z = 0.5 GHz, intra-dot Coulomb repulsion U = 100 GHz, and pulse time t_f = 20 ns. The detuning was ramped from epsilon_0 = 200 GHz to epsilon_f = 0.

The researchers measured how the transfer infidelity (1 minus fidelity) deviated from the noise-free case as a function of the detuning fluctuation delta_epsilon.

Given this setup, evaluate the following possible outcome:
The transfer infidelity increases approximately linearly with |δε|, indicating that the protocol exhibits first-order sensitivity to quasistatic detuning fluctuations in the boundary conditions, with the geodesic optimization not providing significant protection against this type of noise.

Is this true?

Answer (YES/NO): NO